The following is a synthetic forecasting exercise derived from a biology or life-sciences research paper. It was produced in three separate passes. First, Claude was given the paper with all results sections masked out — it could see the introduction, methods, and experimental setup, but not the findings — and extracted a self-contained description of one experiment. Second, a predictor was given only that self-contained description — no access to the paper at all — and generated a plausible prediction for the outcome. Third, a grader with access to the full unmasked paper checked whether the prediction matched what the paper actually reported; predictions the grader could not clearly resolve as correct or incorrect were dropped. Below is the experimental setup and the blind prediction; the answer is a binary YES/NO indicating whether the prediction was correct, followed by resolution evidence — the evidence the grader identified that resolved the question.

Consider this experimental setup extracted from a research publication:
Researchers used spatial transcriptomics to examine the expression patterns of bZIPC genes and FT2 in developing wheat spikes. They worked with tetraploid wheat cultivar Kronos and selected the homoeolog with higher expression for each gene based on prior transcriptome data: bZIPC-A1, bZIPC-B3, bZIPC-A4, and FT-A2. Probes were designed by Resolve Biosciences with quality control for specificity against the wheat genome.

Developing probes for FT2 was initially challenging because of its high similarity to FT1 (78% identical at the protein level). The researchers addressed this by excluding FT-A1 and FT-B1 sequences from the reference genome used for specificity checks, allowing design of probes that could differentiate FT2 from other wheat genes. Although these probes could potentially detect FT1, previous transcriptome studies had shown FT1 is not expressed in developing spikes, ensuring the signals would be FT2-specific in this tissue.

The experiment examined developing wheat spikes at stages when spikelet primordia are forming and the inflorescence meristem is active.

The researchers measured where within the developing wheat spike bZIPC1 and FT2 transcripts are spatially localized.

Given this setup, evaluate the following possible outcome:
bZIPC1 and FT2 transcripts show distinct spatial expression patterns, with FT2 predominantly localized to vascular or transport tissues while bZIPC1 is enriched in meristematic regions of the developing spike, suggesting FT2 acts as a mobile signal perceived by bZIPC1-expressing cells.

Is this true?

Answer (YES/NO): NO